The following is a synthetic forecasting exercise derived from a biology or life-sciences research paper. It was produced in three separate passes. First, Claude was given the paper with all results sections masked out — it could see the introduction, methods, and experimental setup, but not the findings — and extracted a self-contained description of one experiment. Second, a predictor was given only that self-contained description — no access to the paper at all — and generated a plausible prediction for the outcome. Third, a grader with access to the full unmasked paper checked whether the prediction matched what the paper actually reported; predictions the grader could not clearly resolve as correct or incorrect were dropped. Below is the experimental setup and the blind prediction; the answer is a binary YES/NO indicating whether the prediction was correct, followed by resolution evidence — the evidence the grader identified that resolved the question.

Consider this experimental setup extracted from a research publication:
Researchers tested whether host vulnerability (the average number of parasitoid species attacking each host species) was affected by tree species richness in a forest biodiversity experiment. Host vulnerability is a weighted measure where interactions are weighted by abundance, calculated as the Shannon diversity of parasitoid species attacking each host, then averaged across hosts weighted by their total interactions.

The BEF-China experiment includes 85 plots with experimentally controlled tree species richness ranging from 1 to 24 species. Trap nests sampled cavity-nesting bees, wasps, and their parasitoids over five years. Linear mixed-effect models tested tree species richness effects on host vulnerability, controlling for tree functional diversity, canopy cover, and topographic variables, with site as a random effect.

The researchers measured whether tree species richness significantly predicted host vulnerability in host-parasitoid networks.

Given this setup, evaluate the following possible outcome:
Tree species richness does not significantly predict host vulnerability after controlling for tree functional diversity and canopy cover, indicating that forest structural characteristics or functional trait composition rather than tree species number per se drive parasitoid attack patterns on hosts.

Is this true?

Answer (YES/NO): NO